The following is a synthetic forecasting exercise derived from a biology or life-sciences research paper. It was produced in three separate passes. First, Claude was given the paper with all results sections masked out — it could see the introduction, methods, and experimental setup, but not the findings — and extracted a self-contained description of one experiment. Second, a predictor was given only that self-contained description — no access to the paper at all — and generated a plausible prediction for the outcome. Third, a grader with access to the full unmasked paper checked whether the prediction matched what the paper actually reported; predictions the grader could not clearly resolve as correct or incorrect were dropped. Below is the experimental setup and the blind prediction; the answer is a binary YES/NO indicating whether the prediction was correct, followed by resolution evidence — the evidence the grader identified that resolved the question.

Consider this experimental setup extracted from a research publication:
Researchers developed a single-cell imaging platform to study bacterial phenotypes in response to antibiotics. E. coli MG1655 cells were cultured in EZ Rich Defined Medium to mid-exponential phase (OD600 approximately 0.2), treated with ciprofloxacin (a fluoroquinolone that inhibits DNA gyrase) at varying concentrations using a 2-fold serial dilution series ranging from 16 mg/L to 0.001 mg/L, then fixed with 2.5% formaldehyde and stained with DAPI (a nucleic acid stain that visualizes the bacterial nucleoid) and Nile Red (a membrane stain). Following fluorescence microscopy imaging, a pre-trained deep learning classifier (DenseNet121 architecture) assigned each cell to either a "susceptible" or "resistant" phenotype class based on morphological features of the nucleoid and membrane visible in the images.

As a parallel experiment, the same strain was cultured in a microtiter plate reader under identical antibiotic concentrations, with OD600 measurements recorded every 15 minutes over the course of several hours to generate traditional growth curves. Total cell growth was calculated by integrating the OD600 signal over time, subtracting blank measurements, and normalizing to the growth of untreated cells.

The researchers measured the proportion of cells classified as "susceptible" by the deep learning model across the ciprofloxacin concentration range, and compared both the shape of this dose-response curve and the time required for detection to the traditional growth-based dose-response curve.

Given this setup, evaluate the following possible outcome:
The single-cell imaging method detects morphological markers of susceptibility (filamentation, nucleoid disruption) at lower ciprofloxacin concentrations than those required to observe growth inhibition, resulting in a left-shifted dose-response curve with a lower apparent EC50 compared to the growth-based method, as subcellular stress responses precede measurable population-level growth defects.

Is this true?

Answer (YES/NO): NO